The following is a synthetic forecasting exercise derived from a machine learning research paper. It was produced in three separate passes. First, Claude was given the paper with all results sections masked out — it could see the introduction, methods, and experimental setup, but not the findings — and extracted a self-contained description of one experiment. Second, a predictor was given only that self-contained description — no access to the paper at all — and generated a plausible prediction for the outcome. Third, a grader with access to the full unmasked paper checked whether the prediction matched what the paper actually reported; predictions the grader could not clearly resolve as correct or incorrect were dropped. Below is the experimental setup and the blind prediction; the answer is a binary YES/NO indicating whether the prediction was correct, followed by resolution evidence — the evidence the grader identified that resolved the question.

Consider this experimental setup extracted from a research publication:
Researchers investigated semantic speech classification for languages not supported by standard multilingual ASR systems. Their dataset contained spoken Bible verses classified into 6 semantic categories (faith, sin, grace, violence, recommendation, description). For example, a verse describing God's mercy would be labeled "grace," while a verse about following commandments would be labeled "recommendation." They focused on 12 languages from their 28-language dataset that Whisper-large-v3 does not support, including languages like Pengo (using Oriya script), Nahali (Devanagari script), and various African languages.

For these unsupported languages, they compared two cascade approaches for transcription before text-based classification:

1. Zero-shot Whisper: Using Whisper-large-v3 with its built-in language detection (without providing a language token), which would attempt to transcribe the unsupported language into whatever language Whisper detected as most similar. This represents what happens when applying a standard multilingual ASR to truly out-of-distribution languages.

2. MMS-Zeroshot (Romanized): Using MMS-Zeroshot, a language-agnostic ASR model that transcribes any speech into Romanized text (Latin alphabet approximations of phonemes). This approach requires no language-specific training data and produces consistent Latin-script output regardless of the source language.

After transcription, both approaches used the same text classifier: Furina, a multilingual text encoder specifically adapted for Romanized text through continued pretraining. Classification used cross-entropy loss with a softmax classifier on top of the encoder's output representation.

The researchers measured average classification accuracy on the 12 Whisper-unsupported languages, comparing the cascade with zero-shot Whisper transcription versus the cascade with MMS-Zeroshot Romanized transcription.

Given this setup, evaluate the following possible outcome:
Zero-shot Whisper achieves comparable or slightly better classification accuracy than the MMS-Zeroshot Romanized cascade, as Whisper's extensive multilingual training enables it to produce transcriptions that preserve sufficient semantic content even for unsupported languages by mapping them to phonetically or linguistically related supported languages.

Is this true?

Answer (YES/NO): NO